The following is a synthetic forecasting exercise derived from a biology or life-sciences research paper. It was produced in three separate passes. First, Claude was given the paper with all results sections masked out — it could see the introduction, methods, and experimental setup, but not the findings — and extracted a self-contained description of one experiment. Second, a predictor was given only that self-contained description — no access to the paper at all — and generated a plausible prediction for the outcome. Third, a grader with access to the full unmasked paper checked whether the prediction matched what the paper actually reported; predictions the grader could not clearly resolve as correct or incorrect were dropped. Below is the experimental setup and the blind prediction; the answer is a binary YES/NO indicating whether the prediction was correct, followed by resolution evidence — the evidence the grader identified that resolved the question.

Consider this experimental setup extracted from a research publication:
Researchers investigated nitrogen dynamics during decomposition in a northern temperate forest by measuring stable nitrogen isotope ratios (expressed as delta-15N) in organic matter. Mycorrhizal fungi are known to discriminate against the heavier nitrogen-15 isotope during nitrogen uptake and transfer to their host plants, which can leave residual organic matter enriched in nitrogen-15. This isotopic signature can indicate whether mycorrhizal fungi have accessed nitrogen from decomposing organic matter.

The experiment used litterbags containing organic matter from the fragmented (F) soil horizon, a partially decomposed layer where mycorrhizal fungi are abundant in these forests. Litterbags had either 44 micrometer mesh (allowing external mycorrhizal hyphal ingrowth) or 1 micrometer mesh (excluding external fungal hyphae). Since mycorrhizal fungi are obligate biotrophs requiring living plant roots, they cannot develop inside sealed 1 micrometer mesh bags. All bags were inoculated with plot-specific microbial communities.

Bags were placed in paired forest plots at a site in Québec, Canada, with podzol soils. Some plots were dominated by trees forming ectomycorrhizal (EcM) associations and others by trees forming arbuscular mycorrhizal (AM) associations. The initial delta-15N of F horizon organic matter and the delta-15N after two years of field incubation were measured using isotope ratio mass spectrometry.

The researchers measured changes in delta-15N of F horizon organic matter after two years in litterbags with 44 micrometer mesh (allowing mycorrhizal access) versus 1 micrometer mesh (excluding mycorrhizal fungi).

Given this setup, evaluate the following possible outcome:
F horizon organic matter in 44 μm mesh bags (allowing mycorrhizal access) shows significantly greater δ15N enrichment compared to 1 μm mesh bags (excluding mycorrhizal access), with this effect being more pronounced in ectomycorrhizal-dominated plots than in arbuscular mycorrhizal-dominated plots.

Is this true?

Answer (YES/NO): NO